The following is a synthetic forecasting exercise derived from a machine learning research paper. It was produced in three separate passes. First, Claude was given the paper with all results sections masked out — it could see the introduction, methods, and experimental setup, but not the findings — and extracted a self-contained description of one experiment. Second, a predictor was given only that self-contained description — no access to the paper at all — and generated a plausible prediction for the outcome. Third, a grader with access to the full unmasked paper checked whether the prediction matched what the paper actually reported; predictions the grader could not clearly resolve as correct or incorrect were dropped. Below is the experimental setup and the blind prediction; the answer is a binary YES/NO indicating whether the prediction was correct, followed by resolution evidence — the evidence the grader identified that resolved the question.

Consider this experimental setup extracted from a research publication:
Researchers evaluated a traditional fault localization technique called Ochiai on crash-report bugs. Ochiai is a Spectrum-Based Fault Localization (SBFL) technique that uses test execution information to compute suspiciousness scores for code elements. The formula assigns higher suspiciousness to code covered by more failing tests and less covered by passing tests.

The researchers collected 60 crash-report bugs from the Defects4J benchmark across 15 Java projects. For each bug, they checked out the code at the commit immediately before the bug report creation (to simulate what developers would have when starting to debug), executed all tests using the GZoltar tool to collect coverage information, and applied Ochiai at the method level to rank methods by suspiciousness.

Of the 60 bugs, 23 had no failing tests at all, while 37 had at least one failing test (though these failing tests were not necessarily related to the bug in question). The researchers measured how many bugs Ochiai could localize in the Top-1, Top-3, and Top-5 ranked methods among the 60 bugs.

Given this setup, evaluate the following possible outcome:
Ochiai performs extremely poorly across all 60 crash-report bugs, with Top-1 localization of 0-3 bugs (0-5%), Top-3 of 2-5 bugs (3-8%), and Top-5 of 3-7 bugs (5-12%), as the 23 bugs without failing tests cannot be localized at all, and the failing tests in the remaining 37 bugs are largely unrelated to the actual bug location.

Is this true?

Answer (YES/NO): NO